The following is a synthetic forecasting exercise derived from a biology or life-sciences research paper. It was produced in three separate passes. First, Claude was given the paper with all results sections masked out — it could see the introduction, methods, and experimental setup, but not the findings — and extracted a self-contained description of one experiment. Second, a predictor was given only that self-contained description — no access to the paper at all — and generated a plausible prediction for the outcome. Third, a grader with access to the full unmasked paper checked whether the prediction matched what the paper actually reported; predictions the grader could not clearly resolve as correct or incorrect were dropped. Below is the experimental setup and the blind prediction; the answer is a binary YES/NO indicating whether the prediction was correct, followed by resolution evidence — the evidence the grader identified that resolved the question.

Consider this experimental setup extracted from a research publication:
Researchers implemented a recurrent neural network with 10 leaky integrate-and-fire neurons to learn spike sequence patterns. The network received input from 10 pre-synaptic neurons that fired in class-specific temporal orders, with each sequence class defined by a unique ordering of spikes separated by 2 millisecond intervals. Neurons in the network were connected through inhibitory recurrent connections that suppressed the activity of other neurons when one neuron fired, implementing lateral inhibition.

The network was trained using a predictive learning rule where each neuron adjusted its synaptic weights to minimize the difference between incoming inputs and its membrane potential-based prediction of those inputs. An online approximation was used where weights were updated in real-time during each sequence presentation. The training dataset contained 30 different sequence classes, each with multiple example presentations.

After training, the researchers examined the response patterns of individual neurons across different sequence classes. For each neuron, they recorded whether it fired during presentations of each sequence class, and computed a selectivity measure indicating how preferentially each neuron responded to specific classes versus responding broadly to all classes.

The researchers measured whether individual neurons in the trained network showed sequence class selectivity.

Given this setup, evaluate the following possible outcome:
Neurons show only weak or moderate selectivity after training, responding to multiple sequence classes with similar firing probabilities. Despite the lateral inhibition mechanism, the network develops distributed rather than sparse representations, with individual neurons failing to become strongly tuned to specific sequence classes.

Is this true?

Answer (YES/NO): NO